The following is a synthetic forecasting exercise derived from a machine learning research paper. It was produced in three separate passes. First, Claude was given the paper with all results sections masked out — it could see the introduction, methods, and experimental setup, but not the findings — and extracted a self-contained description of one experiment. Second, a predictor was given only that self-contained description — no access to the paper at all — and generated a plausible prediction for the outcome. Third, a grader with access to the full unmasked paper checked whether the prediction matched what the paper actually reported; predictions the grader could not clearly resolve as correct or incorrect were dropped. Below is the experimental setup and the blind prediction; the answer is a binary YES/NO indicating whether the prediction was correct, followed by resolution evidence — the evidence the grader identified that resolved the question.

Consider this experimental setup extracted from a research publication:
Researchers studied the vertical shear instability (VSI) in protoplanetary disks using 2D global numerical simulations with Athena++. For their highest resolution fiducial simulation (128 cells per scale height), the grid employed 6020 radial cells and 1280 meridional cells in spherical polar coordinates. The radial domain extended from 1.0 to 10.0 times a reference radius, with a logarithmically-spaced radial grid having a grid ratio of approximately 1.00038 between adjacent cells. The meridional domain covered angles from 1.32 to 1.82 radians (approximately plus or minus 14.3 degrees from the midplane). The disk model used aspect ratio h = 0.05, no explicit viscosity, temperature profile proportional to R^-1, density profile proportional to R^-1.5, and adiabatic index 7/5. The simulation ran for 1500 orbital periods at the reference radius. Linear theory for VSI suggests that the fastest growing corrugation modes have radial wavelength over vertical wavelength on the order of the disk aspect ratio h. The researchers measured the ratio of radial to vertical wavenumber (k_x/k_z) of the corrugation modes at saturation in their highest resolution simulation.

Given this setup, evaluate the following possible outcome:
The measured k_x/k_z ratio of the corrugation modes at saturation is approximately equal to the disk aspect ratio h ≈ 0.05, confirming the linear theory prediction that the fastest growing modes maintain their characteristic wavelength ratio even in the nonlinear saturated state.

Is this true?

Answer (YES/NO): NO